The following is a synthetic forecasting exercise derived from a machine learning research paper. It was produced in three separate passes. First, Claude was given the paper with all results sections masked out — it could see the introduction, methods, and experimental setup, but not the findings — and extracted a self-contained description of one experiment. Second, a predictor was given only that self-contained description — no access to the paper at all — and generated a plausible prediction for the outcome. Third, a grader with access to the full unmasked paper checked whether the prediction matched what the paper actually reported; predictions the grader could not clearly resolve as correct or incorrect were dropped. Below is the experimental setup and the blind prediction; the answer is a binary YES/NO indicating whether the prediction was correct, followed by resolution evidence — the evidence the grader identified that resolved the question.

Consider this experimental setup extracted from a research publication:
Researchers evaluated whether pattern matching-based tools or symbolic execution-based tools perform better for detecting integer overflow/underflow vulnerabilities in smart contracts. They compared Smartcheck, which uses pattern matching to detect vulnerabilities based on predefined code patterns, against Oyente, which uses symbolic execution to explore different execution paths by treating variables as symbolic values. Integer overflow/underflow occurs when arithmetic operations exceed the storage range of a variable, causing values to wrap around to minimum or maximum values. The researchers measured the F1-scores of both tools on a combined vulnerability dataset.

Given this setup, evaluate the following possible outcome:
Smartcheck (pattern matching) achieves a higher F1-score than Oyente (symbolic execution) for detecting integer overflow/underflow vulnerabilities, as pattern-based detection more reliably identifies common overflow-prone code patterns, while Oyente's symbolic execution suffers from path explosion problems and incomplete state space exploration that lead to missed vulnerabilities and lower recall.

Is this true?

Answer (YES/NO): NO